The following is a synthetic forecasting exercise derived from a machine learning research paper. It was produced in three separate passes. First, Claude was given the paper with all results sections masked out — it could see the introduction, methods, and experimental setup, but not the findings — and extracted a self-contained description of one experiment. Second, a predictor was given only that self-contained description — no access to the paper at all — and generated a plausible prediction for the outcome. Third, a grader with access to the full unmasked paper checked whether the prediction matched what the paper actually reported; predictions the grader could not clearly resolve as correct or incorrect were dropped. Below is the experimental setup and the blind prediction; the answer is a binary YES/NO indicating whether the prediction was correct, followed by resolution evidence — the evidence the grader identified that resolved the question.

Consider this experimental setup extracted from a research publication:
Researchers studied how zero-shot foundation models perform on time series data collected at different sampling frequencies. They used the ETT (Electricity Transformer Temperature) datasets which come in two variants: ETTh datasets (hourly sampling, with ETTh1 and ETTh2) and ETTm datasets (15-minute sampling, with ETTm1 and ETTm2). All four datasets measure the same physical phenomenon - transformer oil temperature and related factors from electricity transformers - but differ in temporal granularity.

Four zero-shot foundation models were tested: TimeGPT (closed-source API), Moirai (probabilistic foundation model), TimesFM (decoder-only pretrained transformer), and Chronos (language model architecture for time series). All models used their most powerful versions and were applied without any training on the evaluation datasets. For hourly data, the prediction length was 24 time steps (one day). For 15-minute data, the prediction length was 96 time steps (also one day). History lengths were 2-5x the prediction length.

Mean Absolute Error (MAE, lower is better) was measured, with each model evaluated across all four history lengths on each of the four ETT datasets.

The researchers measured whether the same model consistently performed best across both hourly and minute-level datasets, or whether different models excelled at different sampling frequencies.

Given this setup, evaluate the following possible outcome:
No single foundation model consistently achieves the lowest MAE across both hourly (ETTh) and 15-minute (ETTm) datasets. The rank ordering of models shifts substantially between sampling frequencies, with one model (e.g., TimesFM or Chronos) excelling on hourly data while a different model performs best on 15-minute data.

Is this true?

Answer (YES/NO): NO